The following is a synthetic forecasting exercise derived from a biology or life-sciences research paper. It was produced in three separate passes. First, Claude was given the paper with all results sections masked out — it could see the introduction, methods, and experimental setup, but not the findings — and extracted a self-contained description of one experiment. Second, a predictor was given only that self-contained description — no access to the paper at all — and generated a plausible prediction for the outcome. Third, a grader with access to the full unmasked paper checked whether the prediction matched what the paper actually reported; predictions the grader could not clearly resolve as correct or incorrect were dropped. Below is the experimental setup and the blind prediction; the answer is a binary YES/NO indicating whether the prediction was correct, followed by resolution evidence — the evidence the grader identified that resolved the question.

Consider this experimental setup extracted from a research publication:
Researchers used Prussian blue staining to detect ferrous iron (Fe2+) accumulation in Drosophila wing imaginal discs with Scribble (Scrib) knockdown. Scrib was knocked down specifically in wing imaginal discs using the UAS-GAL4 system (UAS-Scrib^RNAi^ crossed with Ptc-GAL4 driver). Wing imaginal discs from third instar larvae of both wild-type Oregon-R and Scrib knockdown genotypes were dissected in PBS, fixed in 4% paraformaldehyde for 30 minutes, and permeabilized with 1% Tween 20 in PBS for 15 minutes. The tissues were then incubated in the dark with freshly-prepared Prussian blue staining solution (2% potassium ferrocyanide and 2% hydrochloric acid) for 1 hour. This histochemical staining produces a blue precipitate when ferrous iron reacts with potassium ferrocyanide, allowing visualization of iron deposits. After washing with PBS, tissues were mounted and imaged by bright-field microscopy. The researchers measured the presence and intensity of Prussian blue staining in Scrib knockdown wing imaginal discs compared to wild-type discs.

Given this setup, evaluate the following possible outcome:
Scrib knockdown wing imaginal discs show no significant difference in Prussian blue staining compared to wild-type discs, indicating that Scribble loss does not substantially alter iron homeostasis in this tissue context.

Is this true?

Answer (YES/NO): NO